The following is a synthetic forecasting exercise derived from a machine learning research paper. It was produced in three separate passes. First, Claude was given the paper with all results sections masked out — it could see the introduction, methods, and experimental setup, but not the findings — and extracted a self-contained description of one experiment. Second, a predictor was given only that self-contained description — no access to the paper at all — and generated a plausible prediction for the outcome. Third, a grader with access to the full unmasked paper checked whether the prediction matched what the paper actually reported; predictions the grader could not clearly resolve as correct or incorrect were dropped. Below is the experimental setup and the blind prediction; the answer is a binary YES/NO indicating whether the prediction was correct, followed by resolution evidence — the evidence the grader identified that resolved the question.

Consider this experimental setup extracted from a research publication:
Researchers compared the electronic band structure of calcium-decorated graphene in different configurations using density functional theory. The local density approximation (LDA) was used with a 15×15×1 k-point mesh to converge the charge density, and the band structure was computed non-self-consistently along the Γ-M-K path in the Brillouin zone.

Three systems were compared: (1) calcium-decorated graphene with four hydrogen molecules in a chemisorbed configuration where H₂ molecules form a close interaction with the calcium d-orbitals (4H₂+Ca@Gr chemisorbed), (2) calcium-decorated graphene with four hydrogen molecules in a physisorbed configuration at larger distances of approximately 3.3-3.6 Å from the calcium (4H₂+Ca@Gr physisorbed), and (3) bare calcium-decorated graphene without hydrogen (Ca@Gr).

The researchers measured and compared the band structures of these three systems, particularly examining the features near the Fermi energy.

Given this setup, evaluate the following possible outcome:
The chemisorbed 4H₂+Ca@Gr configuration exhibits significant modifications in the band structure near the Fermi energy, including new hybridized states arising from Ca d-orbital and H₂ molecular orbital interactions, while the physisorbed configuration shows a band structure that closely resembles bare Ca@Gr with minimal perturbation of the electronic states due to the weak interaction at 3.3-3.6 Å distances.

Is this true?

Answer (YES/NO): YES